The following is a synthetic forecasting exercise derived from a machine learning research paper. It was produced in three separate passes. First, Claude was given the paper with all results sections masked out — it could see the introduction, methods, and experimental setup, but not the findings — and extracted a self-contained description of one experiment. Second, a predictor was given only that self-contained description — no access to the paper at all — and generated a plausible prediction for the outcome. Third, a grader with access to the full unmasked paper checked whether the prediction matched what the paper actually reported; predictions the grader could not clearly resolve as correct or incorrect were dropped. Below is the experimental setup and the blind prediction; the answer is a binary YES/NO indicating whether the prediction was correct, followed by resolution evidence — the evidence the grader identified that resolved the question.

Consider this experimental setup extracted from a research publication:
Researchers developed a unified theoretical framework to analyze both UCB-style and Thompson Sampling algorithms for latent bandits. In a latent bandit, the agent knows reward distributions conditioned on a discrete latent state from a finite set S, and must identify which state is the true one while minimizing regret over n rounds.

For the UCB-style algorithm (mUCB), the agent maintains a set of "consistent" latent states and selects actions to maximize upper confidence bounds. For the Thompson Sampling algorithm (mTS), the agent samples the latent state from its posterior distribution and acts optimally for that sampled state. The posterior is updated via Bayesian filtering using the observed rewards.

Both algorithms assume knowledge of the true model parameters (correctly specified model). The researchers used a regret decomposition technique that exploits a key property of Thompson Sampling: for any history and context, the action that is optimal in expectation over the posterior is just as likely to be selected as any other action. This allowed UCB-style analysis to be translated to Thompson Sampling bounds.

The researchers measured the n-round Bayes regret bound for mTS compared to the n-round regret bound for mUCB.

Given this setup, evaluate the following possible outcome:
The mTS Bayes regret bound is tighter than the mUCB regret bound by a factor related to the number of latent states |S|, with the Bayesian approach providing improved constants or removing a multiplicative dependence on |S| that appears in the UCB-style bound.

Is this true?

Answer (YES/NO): NO